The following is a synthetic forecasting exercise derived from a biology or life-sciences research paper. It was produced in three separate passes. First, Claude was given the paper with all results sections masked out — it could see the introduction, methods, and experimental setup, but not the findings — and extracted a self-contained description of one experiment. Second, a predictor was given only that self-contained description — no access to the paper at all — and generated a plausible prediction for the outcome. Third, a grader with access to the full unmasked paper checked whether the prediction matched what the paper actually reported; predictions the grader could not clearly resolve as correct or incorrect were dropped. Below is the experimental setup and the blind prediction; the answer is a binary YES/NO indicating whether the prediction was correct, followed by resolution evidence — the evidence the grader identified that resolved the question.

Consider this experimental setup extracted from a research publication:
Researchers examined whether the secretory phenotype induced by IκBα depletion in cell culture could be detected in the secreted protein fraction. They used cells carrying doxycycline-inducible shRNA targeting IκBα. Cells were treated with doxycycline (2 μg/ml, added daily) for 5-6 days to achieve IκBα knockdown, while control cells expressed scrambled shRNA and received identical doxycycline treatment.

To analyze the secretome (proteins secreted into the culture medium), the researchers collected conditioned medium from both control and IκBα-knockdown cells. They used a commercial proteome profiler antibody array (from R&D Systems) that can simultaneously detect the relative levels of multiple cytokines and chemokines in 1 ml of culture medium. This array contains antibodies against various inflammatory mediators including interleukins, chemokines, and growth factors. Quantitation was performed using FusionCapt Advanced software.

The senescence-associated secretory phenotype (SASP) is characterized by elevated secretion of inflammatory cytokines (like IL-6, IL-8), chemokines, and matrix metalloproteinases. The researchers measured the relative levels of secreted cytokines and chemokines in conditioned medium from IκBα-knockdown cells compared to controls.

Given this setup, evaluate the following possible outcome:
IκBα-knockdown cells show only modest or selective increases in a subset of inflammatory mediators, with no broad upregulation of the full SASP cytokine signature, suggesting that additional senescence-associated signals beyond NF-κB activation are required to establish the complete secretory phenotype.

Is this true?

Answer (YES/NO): NO